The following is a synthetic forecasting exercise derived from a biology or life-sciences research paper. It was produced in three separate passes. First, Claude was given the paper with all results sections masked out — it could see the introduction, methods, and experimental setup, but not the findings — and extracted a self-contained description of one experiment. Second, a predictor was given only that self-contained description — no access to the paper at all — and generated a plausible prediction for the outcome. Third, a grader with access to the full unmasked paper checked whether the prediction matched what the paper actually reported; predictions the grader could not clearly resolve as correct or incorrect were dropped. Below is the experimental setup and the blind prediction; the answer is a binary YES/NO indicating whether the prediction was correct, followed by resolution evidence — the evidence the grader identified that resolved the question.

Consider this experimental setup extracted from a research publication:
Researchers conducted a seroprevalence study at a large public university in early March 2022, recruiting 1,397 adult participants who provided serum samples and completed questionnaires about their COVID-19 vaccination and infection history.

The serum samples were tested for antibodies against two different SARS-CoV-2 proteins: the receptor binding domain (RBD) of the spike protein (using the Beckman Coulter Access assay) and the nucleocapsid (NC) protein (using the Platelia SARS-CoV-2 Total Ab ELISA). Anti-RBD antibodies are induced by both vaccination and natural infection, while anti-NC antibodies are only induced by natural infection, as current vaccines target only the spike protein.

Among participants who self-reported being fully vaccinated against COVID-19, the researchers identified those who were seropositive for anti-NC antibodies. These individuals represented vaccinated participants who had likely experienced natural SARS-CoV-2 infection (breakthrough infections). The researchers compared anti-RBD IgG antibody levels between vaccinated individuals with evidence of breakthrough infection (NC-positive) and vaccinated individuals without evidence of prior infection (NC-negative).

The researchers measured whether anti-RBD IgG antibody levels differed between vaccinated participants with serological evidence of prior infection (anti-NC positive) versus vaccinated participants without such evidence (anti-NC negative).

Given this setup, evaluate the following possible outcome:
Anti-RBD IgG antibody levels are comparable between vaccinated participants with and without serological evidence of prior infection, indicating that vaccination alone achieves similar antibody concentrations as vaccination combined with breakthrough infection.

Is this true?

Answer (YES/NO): NO